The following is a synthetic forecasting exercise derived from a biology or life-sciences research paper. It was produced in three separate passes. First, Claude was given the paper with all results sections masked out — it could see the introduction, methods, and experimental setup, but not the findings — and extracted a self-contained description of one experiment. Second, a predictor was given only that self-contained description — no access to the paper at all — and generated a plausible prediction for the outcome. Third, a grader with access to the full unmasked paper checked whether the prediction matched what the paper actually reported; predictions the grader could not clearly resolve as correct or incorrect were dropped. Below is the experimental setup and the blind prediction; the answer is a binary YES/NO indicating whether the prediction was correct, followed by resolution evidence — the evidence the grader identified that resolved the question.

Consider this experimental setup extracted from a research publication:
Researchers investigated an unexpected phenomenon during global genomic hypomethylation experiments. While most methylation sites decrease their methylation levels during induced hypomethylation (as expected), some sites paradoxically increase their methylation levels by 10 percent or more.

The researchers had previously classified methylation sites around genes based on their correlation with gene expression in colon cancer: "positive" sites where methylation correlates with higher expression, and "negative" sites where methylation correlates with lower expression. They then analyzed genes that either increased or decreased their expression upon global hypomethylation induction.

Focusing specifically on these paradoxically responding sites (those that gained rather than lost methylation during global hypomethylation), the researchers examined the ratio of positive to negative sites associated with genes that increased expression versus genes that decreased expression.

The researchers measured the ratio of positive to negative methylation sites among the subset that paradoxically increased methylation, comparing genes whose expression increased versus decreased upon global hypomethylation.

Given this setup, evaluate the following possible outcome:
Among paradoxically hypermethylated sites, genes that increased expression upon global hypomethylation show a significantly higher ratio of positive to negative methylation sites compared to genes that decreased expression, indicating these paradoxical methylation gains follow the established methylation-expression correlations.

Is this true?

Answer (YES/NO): YES